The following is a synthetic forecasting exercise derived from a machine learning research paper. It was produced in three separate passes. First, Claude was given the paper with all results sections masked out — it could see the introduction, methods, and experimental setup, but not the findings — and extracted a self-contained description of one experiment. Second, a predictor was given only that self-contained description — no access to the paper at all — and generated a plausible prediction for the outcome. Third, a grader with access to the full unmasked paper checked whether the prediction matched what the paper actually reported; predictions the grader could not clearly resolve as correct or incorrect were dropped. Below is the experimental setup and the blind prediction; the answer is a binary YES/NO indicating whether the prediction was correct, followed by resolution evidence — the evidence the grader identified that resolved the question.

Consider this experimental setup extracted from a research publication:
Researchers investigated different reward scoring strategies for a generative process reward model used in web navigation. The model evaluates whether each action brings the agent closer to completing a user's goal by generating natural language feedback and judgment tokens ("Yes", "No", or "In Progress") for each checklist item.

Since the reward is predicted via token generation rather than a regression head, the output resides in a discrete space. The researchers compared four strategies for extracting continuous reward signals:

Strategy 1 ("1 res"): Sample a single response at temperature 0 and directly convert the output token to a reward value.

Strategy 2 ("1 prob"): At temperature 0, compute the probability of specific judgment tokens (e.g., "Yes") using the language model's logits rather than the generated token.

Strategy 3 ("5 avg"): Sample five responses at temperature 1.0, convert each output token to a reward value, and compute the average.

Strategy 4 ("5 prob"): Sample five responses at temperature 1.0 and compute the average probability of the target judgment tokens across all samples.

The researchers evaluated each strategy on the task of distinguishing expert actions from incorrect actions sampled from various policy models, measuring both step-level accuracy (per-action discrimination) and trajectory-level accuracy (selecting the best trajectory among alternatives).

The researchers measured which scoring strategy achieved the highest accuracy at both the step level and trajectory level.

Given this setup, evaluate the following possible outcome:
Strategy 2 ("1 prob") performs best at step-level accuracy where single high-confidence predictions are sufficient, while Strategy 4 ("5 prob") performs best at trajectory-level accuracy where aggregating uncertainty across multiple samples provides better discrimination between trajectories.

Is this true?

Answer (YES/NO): NO